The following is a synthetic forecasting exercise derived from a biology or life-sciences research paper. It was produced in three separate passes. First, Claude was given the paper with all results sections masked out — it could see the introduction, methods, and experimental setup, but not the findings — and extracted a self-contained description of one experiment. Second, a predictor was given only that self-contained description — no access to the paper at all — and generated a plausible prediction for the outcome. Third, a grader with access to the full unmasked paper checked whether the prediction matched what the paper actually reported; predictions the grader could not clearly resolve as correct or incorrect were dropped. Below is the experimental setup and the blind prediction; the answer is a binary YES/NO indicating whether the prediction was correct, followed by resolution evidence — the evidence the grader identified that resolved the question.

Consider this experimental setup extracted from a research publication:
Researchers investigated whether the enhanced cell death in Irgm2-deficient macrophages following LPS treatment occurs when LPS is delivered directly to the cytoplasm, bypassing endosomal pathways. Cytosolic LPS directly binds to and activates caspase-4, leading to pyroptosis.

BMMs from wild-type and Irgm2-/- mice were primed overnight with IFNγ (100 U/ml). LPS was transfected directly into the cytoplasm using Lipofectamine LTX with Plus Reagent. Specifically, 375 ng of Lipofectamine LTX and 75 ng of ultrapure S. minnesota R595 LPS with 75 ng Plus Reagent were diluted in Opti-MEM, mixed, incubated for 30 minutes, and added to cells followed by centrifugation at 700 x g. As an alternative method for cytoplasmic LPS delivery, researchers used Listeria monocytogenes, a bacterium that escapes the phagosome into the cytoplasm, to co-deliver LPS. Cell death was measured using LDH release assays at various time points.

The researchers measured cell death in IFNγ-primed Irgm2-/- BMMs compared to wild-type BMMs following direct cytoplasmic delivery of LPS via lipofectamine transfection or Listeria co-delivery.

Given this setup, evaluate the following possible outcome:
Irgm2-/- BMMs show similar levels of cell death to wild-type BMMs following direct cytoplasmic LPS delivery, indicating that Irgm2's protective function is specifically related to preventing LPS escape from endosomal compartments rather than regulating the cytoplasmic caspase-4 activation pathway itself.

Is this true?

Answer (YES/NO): YES